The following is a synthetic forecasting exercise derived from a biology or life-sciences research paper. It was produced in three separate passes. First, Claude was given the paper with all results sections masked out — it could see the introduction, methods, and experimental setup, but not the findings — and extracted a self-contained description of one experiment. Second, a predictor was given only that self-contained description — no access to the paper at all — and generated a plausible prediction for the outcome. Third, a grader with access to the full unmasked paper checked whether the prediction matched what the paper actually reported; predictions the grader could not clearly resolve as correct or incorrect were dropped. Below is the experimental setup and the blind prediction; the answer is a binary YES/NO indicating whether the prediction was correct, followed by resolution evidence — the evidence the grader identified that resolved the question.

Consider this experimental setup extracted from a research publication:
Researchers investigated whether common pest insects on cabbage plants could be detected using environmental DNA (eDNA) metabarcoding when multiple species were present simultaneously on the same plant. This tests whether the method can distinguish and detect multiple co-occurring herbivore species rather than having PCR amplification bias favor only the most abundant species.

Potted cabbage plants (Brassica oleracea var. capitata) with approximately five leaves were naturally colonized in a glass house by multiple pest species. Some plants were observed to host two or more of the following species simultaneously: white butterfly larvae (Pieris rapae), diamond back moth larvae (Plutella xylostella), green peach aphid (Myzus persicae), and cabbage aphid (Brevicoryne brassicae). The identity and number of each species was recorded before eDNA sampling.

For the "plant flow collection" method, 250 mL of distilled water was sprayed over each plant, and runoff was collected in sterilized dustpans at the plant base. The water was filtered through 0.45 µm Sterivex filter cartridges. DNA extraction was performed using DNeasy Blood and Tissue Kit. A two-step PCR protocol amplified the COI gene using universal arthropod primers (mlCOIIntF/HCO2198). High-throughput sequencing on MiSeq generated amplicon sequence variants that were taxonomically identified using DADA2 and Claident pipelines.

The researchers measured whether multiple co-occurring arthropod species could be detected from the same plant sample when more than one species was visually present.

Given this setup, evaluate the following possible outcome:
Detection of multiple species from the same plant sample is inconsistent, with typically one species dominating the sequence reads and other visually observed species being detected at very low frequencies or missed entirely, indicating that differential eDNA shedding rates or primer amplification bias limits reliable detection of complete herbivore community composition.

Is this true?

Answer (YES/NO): NO